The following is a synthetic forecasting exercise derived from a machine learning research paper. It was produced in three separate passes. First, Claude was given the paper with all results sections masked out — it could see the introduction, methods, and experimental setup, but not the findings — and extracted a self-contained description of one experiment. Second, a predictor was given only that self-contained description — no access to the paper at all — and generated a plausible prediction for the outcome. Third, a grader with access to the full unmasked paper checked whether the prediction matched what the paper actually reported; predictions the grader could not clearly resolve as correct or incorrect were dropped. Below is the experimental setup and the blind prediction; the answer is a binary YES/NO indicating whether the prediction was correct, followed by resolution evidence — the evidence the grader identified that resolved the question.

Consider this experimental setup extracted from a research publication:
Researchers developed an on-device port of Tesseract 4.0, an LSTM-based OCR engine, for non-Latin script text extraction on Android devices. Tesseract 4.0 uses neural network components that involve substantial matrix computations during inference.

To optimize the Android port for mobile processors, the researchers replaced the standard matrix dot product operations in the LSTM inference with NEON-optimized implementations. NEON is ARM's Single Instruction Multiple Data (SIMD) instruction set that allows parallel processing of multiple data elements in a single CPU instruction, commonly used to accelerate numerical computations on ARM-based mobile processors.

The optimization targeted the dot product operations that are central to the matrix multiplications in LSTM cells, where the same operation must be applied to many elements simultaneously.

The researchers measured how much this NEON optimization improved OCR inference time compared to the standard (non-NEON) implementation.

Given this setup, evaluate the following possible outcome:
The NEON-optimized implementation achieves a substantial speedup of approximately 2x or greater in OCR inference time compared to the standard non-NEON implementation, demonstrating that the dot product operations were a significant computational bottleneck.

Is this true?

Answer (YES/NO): YES